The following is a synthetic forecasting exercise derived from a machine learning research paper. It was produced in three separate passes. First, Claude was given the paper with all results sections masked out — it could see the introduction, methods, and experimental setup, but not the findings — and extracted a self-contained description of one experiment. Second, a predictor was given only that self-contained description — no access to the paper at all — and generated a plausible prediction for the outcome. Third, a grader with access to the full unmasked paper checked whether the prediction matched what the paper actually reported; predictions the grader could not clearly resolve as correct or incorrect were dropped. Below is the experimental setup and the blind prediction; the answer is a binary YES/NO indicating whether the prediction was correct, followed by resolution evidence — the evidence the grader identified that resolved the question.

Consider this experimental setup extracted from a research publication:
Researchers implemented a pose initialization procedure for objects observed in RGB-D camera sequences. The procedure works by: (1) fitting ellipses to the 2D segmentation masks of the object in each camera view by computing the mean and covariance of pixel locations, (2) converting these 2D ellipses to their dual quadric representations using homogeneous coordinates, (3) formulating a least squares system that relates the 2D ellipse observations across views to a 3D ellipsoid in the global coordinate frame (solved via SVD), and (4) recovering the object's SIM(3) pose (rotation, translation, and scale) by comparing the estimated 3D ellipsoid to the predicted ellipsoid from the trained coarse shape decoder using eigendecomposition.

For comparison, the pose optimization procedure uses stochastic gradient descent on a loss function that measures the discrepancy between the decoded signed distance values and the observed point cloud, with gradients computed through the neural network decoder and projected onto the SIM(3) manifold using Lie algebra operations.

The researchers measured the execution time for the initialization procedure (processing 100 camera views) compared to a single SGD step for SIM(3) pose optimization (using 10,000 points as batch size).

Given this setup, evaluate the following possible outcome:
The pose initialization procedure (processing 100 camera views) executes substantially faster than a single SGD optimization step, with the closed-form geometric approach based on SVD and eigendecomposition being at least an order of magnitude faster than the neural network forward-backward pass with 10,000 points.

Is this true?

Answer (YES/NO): YES